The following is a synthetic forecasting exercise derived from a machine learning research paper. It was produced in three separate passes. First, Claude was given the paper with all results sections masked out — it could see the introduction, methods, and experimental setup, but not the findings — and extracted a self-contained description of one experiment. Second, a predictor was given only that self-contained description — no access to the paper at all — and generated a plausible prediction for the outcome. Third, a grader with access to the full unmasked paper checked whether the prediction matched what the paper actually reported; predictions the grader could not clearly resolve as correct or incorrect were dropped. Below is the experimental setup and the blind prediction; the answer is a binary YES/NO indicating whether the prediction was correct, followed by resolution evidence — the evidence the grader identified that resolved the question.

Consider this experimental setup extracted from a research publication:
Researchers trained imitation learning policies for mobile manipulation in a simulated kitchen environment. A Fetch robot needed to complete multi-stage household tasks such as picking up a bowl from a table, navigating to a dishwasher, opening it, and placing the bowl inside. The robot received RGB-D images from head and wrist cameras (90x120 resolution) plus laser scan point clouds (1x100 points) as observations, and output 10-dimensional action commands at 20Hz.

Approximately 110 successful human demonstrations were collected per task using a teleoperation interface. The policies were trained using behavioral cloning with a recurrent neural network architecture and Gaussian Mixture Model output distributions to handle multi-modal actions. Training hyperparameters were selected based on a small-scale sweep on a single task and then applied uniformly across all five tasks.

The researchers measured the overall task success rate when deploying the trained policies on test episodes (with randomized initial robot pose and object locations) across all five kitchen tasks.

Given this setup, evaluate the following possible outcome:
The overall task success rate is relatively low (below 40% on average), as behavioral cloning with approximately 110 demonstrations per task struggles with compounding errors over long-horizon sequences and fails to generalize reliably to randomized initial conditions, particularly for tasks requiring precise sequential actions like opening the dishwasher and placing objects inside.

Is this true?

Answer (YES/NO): NO